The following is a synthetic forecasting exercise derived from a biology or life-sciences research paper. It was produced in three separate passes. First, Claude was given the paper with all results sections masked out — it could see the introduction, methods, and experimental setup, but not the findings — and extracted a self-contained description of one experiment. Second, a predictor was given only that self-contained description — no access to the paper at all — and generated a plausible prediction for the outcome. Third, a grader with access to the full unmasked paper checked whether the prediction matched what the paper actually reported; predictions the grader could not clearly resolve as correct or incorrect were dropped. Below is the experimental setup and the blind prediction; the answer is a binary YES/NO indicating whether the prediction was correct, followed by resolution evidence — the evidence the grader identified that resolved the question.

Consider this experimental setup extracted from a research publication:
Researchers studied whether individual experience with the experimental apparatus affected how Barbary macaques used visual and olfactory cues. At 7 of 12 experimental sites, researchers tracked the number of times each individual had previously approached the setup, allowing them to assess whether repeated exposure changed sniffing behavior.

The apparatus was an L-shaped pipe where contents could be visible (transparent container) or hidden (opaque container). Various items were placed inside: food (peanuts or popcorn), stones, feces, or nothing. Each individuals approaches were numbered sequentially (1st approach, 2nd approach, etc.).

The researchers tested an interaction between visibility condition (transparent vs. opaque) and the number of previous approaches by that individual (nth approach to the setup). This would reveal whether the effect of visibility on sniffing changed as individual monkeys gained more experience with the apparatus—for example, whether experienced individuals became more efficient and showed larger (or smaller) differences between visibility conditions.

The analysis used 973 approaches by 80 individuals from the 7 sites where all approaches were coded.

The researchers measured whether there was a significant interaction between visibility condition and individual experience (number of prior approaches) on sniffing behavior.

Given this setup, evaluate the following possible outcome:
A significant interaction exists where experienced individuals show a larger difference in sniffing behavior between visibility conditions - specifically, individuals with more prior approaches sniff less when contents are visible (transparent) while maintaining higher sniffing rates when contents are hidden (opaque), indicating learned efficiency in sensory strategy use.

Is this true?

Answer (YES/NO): NO